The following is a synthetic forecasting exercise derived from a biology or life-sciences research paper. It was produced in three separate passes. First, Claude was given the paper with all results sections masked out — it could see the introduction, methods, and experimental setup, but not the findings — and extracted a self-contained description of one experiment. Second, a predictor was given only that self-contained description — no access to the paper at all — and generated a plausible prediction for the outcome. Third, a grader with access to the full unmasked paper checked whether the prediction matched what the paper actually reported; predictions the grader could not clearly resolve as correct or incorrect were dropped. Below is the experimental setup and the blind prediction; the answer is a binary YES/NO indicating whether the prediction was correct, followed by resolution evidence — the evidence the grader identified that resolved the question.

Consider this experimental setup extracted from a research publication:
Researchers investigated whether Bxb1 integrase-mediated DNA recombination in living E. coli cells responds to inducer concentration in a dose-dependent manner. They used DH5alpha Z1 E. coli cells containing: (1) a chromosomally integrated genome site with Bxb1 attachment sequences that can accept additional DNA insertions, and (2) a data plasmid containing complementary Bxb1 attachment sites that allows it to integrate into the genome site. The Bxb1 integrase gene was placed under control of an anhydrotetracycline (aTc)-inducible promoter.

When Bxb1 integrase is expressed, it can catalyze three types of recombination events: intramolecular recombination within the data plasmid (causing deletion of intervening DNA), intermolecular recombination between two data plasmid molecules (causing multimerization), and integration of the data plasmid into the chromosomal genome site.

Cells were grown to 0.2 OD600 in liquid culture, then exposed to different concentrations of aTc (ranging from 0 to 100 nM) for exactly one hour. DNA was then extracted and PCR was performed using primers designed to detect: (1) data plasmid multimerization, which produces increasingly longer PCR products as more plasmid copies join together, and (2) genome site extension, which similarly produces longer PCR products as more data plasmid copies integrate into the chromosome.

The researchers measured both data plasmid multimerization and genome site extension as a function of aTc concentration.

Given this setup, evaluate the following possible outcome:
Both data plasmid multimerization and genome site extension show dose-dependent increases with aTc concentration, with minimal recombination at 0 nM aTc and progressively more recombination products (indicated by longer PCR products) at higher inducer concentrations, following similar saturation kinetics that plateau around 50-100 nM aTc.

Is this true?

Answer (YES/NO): NO